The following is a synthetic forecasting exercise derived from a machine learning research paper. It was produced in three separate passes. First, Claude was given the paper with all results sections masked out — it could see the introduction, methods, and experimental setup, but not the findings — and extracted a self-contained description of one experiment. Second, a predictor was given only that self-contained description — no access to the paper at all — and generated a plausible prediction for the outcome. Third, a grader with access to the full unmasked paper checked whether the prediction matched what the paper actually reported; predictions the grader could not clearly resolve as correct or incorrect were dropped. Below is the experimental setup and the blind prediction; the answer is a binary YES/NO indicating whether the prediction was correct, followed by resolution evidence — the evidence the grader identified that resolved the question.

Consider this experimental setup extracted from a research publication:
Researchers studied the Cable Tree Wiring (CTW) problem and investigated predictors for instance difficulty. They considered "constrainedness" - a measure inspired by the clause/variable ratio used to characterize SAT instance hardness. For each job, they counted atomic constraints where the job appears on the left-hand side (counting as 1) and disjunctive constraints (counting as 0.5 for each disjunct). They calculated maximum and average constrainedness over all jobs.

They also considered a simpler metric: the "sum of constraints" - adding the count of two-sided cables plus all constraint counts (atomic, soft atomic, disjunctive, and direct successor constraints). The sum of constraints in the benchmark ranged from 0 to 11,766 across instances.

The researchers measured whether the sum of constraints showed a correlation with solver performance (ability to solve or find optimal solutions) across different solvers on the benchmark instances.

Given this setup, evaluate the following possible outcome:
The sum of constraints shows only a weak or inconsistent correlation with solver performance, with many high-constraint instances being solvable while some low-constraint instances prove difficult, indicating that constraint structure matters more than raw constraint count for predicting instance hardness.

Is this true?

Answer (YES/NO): NO